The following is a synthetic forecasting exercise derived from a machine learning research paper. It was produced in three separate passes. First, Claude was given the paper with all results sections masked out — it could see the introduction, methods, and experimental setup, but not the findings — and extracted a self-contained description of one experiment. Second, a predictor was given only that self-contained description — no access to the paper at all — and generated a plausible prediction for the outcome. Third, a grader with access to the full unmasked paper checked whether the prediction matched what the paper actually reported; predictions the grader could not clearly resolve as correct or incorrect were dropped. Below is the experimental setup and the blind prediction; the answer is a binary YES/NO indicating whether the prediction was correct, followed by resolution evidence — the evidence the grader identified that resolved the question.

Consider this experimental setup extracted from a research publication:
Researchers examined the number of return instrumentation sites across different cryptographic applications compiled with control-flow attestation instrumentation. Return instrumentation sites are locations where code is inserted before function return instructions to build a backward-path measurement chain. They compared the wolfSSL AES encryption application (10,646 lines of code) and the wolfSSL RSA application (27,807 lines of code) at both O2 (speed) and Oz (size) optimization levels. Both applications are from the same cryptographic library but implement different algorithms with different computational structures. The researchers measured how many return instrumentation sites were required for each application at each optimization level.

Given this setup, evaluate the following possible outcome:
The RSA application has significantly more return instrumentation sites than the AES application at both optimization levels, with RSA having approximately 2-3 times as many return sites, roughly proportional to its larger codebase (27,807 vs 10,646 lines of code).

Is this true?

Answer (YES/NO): NO